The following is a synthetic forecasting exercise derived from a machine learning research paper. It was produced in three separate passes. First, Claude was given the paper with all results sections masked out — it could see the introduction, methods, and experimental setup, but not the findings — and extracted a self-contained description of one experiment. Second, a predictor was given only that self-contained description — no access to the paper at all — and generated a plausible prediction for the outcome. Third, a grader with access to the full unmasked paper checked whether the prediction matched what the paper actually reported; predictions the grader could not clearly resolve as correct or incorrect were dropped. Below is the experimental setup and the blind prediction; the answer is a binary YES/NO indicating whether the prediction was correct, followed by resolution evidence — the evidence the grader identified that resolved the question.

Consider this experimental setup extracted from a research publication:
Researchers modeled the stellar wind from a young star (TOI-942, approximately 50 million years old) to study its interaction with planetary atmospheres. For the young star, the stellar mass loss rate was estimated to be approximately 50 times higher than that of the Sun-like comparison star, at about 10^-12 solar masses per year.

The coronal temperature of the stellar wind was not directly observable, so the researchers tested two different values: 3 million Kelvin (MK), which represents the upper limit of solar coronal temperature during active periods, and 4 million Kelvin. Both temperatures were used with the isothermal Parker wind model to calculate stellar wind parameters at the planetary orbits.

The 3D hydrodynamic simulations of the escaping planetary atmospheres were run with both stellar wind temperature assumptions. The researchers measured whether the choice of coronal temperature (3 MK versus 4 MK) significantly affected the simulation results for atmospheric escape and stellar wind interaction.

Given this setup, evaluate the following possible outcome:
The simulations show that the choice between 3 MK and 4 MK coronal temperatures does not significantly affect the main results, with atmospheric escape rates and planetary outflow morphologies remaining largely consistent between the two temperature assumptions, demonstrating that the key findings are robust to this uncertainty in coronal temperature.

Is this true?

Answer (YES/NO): YES